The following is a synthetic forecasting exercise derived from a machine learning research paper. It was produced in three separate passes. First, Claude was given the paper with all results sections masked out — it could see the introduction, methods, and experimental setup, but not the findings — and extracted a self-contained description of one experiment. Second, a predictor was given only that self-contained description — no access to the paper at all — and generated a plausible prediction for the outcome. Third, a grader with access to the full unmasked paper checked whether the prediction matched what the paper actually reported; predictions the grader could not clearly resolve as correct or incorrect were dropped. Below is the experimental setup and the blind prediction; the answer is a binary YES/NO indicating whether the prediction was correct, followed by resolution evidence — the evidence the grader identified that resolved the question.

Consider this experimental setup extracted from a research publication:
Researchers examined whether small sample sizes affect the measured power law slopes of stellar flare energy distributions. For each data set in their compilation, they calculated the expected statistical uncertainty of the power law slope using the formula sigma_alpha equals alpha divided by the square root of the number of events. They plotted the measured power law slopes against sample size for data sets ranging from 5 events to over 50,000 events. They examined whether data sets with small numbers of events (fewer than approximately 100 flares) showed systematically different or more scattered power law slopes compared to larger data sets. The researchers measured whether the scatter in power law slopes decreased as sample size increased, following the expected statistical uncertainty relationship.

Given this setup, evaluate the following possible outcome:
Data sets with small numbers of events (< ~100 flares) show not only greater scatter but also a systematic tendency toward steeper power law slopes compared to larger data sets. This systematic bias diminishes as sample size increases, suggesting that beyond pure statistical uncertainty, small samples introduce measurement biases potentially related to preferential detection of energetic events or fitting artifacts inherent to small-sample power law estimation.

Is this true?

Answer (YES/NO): NO